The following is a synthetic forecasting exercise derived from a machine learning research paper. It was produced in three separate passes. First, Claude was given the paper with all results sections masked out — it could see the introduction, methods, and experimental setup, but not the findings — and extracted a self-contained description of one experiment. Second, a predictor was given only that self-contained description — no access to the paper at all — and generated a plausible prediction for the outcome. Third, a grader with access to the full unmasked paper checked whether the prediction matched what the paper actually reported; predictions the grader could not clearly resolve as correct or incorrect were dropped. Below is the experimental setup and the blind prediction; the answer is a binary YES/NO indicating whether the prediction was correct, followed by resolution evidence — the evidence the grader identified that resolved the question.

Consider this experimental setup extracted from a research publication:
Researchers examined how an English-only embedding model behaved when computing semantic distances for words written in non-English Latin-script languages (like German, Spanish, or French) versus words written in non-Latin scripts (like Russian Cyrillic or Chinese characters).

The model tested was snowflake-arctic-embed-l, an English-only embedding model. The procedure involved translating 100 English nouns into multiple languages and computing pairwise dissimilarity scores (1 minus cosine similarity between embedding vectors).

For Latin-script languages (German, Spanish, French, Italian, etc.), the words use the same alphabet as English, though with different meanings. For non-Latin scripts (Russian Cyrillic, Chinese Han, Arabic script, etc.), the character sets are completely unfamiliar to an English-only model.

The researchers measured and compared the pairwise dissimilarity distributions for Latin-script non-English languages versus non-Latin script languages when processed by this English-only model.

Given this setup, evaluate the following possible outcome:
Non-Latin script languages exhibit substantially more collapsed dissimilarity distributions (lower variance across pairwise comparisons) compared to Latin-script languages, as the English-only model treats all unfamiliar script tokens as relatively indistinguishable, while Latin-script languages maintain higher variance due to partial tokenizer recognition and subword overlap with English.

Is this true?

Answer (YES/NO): YES